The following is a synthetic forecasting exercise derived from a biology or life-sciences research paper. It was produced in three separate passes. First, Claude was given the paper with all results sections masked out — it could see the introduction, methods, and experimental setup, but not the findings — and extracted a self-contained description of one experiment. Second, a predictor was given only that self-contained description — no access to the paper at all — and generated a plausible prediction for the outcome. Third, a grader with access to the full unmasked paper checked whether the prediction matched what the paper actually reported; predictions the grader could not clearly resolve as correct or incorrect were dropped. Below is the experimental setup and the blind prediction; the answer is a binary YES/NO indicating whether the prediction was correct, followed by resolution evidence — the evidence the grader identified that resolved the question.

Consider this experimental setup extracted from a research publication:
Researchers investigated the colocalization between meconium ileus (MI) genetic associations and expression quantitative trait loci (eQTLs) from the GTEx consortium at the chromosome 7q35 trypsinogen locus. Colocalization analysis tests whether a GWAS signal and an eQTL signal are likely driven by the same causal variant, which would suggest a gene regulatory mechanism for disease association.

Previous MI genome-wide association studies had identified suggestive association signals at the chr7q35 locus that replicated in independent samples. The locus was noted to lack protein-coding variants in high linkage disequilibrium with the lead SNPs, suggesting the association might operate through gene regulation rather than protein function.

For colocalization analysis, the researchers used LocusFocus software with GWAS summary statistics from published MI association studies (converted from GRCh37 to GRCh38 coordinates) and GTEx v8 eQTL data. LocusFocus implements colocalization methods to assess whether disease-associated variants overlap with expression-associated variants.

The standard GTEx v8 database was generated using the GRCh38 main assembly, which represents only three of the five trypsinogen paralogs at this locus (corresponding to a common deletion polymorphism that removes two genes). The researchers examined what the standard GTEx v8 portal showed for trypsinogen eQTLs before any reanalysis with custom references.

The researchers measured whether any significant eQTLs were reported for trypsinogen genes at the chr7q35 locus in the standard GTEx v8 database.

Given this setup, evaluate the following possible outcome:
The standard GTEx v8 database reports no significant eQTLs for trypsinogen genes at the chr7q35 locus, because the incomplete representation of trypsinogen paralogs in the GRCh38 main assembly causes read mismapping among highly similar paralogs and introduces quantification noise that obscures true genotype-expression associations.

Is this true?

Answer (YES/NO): NO